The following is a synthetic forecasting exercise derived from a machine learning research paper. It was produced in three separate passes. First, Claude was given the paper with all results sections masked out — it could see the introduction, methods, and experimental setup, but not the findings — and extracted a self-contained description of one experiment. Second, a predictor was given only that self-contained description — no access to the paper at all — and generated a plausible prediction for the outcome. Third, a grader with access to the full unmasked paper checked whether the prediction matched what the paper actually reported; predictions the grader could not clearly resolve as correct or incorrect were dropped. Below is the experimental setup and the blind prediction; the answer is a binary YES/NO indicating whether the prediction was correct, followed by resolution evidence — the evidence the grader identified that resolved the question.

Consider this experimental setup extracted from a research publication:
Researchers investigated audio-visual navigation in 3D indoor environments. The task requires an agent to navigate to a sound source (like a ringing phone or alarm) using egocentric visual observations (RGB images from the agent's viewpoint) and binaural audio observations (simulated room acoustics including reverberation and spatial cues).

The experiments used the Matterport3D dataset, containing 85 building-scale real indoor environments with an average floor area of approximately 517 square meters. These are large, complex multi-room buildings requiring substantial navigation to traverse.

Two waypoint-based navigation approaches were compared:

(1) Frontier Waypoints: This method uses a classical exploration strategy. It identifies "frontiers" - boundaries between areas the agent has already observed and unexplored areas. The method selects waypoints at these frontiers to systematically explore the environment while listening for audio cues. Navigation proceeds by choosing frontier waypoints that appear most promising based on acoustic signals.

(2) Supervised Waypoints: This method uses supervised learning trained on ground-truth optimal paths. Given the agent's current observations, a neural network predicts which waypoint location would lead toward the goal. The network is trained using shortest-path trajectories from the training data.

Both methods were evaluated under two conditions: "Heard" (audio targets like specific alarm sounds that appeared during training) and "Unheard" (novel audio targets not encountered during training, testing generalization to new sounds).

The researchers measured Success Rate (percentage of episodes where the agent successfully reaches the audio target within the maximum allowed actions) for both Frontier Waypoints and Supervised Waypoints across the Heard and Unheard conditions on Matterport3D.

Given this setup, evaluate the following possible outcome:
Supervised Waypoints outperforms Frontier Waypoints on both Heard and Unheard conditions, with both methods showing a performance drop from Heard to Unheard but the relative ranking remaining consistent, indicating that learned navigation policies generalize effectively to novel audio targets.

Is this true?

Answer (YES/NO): NO